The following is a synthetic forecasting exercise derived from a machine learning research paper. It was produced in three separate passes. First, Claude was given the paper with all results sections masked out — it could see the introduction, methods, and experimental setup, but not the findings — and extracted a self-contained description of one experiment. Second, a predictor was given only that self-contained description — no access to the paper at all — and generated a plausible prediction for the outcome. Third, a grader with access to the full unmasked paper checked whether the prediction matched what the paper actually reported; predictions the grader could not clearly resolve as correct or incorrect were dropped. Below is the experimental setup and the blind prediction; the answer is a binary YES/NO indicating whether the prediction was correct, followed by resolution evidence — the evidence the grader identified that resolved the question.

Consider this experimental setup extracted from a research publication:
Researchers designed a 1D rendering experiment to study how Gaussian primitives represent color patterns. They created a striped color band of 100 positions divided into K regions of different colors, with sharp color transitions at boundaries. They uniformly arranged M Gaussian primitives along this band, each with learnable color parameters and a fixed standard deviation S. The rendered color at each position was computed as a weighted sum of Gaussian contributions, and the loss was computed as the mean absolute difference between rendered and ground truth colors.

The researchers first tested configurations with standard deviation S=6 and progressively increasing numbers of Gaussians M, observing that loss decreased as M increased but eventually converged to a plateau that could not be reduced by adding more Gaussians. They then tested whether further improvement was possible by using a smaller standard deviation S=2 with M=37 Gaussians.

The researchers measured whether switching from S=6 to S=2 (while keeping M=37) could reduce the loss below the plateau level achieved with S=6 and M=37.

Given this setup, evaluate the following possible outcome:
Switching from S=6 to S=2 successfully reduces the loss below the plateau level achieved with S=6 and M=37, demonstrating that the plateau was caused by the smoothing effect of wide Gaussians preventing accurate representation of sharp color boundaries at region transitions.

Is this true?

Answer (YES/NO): YES